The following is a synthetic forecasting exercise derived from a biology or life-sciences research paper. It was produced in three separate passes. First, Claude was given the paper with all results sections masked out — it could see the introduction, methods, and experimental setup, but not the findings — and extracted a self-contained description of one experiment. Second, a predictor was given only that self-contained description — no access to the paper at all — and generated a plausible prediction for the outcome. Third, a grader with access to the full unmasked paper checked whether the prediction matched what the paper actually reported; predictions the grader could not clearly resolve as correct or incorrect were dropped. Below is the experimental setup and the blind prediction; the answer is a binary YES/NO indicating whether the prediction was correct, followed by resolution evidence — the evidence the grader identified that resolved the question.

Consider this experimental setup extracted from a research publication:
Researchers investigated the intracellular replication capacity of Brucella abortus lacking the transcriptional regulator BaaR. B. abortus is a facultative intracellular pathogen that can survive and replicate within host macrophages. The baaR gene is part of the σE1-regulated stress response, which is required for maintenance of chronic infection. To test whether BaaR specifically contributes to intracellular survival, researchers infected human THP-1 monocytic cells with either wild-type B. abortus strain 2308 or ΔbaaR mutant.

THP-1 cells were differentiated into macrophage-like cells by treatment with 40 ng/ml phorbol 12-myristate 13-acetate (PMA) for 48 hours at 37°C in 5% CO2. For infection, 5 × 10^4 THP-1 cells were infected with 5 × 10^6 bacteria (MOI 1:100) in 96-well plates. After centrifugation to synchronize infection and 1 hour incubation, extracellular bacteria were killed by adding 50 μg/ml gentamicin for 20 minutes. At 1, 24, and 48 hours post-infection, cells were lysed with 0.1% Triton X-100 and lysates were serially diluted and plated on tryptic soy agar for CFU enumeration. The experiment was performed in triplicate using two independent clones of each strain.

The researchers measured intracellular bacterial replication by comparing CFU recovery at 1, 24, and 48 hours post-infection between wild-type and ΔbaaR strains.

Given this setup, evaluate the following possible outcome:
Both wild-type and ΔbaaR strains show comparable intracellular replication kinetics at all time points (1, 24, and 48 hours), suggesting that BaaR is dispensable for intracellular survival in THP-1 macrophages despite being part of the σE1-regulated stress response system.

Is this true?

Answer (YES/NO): YES